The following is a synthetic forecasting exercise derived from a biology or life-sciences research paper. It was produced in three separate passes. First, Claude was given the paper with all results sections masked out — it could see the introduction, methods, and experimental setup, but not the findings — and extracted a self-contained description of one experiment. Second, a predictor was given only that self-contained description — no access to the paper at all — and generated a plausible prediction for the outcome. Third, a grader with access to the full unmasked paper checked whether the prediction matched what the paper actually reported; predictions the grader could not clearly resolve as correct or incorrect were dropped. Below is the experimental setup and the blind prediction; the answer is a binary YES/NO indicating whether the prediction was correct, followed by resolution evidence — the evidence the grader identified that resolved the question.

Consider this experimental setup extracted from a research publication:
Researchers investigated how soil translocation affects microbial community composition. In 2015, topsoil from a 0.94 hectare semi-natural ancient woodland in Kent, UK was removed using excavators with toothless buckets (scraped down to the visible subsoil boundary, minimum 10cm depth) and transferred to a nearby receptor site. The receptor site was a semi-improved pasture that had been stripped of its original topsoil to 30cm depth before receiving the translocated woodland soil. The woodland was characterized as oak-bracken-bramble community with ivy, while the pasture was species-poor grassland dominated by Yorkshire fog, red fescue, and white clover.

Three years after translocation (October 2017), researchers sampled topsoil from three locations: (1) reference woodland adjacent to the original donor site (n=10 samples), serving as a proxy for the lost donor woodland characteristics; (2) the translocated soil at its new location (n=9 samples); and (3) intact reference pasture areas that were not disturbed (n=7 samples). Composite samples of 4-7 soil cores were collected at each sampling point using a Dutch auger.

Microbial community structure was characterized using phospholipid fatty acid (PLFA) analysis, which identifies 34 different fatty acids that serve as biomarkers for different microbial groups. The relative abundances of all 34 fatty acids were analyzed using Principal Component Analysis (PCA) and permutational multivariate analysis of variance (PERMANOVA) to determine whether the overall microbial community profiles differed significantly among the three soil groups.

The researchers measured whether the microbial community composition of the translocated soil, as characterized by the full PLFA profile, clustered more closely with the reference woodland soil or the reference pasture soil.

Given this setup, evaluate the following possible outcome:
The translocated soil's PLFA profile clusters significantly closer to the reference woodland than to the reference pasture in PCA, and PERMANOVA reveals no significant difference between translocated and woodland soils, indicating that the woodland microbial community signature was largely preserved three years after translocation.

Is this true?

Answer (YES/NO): YES